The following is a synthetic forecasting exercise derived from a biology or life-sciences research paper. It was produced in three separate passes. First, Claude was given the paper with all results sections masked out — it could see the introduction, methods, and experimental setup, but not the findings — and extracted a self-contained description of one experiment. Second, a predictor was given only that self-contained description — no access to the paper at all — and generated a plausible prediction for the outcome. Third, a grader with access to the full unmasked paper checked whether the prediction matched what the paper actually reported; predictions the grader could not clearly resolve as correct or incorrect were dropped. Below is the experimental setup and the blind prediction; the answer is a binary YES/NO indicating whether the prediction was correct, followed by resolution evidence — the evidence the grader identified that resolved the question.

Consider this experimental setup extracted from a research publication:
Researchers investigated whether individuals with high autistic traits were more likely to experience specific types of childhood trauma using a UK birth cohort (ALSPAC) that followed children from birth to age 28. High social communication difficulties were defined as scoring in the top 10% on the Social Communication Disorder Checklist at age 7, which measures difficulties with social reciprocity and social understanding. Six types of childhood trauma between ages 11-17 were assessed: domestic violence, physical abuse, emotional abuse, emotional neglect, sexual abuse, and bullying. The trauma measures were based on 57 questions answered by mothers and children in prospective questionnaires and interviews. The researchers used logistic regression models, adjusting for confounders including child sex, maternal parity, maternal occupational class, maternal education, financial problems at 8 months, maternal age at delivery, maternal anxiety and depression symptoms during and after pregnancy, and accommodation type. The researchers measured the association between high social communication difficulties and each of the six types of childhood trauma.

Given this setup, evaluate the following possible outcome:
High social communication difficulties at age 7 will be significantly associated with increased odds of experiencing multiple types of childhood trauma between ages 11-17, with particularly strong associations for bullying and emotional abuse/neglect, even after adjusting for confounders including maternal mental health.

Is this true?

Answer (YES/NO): NO